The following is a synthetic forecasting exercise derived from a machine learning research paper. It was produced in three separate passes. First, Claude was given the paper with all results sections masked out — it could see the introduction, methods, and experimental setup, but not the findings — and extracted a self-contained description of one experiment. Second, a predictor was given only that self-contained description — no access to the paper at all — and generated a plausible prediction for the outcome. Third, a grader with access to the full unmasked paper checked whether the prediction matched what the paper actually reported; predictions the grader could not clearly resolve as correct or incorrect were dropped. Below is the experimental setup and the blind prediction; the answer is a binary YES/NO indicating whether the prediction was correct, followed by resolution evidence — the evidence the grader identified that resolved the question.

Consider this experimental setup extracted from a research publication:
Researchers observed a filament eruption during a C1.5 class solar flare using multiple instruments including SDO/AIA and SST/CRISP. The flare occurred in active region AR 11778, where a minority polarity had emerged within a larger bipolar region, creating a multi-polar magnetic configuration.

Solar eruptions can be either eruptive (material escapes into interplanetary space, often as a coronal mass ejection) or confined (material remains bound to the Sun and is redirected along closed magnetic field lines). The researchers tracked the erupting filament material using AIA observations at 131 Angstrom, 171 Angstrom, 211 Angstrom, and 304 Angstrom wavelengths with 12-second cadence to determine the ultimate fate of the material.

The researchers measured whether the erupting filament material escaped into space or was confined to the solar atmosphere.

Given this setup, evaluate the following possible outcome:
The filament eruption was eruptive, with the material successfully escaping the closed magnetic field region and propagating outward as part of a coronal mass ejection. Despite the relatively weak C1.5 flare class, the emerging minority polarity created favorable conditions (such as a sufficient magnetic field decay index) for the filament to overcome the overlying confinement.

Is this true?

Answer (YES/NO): NO